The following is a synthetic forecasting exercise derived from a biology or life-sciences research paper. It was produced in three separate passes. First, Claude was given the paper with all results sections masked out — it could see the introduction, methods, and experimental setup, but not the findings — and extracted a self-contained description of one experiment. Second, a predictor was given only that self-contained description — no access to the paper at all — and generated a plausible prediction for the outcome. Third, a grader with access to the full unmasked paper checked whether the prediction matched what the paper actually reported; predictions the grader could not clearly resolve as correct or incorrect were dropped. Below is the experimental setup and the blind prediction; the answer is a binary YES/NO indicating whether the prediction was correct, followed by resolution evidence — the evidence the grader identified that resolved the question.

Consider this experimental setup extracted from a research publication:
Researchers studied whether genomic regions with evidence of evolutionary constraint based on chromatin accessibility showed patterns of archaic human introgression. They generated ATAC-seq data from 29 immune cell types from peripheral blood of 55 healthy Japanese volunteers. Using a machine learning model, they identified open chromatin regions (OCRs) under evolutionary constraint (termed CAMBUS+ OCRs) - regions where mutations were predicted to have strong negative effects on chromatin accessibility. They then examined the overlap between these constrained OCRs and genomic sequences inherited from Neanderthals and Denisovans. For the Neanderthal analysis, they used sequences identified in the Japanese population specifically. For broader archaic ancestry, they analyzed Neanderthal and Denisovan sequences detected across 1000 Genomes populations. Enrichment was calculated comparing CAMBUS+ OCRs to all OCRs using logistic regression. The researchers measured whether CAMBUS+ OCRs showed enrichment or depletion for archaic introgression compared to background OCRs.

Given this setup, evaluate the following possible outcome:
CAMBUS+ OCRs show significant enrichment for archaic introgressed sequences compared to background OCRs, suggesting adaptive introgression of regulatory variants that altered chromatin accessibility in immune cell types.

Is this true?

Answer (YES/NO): YES